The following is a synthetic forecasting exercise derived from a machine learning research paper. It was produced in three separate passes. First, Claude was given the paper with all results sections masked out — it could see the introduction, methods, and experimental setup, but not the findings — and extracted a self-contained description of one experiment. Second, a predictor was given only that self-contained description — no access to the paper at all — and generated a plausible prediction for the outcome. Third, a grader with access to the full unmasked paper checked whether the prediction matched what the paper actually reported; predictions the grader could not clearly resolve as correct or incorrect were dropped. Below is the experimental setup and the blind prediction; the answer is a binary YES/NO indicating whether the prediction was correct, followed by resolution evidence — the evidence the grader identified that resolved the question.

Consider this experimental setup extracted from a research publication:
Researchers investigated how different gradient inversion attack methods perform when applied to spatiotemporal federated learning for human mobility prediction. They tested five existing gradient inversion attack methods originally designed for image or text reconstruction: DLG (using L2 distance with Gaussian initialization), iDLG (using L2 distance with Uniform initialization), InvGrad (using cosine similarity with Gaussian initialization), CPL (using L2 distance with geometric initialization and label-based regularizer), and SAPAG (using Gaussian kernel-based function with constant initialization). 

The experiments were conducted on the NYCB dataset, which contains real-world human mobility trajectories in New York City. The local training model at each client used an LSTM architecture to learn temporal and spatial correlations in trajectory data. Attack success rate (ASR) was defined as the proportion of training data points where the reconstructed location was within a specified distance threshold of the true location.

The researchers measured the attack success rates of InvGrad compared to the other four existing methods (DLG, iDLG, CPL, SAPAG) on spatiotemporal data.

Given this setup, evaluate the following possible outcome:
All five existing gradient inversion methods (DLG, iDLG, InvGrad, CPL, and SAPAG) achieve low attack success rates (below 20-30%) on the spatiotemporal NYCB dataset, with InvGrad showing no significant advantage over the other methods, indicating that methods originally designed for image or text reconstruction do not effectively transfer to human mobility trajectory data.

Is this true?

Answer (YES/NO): NO